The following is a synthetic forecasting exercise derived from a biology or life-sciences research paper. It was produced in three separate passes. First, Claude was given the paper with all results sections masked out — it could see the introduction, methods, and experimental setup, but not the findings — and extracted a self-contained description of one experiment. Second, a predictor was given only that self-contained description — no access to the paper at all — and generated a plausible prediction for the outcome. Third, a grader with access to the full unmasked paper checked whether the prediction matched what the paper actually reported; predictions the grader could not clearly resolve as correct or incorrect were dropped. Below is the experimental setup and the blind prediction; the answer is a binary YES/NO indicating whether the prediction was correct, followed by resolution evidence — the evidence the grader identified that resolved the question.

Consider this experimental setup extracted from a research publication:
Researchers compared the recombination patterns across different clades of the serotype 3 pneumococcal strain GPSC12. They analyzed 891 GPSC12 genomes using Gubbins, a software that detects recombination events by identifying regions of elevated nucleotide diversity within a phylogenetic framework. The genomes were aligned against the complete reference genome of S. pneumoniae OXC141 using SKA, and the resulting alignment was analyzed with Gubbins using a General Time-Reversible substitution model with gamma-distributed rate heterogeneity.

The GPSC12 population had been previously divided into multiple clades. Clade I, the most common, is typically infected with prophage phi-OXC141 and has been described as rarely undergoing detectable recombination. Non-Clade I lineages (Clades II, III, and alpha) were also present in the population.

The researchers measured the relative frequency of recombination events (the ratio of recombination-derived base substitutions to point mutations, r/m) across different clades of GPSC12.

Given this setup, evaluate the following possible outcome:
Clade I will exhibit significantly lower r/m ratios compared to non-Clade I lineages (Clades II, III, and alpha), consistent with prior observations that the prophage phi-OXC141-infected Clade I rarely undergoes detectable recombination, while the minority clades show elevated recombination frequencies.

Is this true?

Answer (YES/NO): YES